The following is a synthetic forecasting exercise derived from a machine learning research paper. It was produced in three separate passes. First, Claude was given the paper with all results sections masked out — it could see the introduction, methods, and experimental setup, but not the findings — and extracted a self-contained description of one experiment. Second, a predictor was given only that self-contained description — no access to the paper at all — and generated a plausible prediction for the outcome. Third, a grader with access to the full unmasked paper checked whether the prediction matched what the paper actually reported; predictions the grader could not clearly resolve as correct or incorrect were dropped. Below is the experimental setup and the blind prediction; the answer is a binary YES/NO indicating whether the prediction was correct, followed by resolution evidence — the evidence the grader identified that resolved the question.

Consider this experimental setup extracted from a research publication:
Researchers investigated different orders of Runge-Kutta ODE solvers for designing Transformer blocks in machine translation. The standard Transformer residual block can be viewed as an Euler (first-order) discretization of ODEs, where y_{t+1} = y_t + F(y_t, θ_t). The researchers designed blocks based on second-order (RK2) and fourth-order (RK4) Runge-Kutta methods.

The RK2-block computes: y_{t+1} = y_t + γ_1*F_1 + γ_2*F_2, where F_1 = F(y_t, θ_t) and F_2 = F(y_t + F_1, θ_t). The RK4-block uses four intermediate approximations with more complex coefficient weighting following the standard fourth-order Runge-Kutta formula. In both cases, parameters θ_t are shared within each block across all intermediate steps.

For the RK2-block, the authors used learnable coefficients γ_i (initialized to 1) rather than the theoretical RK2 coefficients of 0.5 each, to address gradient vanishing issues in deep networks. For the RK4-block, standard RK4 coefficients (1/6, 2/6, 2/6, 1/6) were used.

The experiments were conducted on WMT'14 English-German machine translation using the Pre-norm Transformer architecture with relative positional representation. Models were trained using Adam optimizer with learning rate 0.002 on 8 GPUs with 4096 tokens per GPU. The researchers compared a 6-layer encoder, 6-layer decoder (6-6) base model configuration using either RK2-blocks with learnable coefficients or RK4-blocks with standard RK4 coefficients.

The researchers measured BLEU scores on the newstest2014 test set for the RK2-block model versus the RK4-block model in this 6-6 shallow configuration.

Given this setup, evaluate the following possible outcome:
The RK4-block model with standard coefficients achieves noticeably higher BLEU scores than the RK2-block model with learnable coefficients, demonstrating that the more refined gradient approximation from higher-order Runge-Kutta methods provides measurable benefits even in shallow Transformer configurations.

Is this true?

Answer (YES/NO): NO